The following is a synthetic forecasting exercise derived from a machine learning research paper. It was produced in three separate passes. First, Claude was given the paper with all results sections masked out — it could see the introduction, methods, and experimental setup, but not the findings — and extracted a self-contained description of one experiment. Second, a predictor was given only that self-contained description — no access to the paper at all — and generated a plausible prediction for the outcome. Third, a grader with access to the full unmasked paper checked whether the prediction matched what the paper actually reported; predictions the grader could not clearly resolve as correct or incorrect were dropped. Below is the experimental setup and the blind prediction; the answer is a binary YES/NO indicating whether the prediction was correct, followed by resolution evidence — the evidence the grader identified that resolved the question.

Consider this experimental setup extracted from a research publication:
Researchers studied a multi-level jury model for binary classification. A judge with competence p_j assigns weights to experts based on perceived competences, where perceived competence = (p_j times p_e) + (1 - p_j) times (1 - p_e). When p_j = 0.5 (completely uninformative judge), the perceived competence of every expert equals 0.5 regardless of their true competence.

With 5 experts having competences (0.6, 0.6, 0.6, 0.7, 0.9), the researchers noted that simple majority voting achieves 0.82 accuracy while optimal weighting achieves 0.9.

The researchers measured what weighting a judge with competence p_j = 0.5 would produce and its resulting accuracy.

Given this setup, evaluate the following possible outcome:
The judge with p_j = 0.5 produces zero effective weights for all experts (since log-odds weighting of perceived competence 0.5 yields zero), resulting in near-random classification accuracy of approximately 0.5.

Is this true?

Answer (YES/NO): NO